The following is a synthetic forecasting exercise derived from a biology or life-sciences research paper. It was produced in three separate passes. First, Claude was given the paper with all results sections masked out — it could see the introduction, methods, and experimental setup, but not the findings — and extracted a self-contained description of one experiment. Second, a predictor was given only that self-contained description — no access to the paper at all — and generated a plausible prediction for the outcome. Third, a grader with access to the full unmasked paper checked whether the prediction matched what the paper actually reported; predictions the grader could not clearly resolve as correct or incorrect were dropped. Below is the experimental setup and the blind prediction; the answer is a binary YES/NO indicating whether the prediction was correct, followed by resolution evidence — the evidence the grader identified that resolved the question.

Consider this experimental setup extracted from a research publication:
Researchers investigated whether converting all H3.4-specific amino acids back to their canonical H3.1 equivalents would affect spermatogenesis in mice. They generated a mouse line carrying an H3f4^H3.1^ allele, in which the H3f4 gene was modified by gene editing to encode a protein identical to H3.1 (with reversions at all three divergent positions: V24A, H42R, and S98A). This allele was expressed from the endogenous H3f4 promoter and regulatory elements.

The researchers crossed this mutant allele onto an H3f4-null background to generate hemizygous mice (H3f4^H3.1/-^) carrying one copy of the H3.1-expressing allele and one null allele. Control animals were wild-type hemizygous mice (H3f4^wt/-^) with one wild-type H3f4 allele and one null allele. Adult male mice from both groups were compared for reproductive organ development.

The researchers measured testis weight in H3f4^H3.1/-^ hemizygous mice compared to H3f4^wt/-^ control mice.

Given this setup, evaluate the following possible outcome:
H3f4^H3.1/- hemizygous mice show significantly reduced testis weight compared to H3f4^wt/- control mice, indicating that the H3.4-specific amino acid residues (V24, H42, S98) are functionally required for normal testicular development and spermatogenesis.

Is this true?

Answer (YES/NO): YES